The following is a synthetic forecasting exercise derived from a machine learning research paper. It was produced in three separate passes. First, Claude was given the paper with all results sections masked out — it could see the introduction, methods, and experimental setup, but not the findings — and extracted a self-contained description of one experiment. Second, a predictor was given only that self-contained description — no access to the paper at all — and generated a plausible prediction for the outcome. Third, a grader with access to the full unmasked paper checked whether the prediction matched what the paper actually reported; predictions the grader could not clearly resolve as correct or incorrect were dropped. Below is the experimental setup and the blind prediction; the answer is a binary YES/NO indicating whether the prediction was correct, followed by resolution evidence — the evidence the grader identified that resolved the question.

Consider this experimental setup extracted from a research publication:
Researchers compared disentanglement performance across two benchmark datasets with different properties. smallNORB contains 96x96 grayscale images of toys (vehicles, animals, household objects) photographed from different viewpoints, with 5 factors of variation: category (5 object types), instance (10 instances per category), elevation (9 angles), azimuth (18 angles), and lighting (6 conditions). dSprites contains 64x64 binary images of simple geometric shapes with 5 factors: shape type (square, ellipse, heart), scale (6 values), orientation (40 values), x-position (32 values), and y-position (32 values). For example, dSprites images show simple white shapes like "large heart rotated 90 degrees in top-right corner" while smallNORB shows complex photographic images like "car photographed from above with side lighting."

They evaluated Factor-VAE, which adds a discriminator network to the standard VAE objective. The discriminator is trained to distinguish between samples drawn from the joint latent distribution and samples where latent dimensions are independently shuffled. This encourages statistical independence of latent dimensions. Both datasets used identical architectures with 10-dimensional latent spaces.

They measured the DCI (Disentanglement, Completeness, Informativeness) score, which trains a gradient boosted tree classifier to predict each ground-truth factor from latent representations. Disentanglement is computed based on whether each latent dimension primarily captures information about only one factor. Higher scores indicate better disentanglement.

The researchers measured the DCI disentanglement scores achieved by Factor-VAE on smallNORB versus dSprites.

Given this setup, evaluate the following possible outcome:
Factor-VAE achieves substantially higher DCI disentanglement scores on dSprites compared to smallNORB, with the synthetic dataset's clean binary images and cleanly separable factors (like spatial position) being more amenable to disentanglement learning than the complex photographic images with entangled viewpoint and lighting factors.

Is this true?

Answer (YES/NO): YES